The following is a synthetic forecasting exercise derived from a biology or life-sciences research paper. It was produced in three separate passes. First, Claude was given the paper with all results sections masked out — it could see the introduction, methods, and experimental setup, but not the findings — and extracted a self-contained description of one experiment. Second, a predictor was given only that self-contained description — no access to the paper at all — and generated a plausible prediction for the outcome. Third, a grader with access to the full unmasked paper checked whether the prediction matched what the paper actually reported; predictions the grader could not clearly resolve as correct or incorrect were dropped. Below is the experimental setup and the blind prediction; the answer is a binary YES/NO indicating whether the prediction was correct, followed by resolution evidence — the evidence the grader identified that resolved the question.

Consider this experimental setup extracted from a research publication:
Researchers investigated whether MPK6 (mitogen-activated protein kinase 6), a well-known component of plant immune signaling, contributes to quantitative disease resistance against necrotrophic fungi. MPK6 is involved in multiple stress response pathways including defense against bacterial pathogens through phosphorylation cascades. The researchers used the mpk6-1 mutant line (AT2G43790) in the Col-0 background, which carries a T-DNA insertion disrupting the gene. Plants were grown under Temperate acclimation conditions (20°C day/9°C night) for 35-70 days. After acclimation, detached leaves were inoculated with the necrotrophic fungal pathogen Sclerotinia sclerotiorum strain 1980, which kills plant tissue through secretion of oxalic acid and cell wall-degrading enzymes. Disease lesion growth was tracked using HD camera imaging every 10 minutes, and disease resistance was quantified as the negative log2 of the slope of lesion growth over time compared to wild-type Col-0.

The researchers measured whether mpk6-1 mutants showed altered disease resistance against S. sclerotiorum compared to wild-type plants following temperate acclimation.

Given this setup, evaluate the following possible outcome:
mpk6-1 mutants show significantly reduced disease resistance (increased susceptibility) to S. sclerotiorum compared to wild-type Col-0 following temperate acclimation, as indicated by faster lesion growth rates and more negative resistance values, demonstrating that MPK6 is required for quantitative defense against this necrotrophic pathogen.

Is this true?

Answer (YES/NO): NO